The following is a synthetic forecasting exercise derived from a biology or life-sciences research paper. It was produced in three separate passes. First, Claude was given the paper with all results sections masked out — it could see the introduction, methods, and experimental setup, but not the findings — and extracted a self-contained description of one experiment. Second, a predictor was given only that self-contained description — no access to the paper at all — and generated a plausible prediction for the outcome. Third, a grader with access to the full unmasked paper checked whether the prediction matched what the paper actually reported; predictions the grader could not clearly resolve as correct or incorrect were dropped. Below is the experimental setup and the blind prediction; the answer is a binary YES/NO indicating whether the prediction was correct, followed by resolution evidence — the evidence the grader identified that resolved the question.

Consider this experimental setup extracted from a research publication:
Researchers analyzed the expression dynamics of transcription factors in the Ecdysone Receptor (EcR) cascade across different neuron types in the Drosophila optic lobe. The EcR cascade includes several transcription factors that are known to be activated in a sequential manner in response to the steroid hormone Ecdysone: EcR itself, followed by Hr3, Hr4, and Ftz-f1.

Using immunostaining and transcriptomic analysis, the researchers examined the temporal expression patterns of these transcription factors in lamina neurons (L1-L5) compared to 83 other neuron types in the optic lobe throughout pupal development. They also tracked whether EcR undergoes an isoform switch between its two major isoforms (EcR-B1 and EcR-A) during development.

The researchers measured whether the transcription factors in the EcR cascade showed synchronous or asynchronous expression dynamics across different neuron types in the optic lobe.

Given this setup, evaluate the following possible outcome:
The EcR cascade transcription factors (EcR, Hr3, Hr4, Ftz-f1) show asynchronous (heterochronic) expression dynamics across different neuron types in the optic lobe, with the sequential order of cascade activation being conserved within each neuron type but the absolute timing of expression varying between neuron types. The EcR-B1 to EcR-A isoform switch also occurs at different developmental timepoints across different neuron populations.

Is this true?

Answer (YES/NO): NO